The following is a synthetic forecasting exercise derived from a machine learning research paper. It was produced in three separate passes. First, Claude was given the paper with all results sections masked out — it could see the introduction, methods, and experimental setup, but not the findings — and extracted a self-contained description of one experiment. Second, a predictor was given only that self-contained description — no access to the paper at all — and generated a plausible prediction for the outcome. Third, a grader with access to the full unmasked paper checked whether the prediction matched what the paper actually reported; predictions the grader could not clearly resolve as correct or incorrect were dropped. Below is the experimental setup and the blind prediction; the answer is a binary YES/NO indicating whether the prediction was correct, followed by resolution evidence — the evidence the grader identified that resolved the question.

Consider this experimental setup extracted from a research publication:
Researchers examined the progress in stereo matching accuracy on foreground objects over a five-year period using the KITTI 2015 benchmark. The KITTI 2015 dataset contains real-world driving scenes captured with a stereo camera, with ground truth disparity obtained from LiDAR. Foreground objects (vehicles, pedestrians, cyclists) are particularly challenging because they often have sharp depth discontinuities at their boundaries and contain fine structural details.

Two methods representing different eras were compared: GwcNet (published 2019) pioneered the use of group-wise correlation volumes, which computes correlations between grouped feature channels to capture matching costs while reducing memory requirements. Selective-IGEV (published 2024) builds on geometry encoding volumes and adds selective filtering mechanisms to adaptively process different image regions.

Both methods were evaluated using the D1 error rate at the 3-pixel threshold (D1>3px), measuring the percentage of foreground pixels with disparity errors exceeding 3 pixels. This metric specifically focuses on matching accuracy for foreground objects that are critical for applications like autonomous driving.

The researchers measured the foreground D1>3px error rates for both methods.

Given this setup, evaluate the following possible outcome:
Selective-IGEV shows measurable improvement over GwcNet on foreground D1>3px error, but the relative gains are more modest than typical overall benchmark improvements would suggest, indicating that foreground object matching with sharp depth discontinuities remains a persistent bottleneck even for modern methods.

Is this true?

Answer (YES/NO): NO